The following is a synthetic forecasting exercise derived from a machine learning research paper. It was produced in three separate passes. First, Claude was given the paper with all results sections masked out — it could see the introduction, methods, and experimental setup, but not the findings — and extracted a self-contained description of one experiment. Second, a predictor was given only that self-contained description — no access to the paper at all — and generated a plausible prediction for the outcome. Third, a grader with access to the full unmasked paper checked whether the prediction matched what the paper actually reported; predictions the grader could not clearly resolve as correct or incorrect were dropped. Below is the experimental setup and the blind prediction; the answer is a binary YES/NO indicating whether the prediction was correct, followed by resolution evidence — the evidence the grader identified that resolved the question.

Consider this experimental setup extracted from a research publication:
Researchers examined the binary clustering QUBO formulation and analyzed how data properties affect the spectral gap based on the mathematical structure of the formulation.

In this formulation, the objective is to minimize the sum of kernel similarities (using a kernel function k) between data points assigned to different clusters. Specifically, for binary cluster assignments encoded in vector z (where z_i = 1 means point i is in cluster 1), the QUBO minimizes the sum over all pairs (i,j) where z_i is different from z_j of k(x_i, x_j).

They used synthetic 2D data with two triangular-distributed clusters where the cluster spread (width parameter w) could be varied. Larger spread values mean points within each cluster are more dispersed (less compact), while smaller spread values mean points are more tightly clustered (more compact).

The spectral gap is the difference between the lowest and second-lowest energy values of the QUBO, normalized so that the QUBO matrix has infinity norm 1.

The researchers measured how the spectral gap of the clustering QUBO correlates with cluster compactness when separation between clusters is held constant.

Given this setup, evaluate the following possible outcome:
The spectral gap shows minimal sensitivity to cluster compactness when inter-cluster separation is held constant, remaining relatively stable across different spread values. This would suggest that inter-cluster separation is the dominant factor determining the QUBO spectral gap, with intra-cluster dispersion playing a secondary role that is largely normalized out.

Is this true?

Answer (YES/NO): NO